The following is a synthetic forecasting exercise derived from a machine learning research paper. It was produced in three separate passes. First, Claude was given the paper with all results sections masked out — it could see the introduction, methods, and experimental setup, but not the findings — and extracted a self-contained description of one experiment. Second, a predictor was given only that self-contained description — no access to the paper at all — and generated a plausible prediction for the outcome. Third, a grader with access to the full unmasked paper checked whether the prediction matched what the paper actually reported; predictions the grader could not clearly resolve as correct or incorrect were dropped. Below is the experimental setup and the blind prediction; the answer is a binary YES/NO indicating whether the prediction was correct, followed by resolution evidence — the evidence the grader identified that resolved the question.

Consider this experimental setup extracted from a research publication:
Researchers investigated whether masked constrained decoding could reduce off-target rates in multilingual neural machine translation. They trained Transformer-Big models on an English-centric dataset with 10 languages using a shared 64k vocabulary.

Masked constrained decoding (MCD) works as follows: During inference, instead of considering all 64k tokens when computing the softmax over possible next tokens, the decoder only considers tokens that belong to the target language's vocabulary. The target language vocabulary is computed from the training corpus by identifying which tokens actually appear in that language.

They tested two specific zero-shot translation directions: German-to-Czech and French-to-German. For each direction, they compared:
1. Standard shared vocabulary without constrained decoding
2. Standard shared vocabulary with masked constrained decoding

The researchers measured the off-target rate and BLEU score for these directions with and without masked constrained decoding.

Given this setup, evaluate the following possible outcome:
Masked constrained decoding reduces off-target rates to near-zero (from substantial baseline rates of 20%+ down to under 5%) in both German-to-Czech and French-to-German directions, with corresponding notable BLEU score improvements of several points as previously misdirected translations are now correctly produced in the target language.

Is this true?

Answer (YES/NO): NO